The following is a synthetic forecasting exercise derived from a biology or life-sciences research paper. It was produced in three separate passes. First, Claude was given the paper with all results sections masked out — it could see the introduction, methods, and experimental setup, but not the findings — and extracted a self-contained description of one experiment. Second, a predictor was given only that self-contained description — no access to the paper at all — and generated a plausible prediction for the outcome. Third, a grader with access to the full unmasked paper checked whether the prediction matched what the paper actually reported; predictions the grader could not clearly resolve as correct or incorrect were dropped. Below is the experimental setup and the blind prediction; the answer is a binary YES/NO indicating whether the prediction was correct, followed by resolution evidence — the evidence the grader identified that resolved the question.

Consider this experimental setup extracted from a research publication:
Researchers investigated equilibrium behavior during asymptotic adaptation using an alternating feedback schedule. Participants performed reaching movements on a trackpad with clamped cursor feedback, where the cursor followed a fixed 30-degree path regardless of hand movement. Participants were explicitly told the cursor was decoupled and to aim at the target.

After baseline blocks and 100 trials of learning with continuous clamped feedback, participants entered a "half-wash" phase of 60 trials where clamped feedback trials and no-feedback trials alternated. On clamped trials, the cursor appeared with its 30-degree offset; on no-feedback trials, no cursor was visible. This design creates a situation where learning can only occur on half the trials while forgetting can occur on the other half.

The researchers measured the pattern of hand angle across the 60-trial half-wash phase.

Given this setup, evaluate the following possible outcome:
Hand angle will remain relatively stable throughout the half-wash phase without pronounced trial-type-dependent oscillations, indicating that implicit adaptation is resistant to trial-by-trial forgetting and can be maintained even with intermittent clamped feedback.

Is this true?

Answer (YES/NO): NO